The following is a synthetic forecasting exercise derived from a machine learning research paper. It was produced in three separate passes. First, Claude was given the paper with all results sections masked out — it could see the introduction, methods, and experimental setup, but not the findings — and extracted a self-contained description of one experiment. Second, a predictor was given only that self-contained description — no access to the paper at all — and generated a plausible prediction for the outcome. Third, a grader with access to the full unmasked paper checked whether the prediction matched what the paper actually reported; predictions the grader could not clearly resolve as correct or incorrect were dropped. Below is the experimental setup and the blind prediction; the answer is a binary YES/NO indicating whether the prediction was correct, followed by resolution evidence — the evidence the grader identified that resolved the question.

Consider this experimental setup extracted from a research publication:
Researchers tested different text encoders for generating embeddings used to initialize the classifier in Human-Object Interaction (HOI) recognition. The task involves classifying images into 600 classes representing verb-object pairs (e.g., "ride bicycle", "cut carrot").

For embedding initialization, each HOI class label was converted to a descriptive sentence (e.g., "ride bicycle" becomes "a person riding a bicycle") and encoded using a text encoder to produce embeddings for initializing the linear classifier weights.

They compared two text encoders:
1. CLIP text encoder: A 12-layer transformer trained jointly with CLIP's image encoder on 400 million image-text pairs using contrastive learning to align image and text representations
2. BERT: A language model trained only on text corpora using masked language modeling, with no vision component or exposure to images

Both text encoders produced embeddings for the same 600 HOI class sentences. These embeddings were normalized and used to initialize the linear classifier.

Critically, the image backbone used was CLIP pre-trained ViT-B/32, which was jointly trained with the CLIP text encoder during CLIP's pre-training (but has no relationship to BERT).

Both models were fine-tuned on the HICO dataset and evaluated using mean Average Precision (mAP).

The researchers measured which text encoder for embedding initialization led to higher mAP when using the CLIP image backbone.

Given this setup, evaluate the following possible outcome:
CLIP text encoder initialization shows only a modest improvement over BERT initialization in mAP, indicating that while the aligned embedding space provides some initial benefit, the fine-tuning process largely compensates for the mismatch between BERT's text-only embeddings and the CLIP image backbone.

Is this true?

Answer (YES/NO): NO